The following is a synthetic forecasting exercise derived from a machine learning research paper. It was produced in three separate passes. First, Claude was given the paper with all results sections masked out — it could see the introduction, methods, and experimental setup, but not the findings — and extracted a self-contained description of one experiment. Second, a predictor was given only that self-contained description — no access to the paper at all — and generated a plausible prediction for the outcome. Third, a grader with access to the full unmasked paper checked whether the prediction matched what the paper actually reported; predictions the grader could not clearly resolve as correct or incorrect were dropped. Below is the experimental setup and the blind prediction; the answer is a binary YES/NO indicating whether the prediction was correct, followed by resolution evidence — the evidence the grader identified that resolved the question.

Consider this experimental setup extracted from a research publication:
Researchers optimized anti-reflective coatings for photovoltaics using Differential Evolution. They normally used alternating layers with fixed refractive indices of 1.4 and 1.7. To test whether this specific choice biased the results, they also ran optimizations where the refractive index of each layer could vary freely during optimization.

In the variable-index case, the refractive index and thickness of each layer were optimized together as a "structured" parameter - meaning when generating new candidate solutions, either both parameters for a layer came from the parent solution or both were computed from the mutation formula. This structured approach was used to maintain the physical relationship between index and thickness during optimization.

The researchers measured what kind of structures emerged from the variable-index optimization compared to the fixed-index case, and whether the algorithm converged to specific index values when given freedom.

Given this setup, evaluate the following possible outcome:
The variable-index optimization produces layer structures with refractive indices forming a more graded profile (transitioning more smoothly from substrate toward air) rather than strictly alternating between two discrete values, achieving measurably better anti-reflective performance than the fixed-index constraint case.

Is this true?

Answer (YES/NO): NO